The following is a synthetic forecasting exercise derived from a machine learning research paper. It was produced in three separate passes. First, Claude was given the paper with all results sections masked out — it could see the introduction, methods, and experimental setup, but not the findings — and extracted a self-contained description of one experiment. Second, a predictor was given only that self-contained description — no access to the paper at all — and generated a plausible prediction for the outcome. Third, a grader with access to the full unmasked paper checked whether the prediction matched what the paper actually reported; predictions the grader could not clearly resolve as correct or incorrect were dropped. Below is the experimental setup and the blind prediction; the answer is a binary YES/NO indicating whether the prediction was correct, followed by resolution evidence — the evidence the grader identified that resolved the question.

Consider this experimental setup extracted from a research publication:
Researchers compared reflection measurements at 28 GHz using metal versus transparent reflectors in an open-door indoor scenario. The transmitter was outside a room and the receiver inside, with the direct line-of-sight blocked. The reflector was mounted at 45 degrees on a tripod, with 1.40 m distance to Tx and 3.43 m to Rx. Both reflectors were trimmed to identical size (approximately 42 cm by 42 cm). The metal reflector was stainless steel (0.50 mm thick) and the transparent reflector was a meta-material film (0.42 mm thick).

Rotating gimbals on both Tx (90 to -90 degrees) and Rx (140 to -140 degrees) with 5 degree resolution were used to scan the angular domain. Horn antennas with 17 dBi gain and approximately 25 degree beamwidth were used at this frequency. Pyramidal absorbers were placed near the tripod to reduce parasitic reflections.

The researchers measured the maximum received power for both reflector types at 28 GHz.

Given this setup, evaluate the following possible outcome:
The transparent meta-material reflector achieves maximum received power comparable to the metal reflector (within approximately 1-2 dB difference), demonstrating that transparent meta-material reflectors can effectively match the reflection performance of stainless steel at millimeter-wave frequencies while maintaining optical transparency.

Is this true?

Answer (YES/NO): YES